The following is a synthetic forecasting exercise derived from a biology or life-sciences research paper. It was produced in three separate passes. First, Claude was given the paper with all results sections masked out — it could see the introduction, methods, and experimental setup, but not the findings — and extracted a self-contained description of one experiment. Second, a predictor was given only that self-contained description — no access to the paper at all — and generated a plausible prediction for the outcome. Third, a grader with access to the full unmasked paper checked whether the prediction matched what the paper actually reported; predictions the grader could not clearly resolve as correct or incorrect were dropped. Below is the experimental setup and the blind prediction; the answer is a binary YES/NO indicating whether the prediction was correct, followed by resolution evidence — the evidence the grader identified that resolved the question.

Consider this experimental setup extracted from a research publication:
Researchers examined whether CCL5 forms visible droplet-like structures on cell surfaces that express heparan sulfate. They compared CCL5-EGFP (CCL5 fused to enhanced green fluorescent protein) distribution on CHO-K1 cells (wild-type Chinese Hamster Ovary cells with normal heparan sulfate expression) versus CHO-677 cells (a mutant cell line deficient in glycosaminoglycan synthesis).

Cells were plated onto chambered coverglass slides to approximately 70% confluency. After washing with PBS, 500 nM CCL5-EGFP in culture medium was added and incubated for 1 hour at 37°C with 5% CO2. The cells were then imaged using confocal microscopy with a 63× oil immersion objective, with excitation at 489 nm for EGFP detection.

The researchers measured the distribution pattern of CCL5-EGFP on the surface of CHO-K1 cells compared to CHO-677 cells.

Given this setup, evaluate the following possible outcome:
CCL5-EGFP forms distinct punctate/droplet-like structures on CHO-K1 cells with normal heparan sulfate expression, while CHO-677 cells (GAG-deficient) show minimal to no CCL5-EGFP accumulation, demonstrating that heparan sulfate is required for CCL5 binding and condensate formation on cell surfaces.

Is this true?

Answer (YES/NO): YES